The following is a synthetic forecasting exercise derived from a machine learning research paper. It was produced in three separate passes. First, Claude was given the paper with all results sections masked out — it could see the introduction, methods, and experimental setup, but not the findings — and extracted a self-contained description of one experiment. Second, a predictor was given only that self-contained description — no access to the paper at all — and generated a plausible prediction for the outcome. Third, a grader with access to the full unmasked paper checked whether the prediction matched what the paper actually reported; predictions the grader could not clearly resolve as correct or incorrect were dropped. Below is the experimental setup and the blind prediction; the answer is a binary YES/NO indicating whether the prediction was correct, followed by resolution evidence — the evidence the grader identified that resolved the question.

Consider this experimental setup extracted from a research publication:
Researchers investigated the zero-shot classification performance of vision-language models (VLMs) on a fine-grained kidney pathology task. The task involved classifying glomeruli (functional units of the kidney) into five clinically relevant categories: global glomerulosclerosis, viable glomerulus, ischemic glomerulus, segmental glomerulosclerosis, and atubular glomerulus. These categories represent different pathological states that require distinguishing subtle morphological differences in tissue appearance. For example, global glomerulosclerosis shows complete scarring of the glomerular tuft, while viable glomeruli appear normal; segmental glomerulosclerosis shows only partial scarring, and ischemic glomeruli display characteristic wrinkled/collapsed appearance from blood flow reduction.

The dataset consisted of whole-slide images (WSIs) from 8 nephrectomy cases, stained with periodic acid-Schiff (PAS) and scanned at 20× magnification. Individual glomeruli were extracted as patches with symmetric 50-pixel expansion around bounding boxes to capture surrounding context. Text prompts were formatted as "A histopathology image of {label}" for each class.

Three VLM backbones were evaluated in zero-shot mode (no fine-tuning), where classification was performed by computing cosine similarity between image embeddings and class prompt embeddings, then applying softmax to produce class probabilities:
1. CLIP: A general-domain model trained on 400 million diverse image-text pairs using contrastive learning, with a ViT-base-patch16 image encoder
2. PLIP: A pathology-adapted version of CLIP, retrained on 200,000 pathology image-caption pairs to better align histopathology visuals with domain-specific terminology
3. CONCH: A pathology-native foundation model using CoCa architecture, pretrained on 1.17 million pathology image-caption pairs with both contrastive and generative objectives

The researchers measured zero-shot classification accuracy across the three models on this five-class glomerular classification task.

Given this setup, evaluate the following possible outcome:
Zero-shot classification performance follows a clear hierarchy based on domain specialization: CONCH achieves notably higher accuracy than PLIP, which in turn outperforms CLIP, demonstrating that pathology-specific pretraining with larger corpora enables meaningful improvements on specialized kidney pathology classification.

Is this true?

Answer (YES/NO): NO